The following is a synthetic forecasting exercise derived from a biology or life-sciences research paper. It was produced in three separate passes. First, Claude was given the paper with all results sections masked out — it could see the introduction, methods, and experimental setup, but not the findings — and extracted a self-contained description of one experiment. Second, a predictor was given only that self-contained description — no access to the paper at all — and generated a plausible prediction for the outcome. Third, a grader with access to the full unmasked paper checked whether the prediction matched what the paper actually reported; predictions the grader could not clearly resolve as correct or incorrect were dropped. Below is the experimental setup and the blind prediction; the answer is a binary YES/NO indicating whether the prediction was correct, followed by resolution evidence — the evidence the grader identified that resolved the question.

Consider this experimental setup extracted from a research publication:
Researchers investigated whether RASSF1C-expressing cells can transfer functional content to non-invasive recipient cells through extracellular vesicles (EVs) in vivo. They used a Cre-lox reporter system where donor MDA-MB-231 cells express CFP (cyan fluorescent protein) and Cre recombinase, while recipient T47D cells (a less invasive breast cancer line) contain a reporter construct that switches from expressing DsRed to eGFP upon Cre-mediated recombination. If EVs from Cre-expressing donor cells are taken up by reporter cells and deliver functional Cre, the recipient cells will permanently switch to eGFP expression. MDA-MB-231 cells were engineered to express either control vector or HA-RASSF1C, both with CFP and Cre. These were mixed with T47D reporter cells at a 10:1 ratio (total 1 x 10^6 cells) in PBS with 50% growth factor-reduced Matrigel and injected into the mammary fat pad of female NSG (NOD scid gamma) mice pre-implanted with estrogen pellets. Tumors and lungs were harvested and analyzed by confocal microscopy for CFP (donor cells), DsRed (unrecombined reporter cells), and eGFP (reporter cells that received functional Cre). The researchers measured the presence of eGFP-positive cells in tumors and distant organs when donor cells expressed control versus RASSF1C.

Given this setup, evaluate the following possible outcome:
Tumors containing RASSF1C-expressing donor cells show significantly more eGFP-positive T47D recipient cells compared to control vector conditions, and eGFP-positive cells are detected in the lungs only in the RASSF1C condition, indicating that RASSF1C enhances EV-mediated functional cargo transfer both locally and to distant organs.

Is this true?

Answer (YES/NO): NO